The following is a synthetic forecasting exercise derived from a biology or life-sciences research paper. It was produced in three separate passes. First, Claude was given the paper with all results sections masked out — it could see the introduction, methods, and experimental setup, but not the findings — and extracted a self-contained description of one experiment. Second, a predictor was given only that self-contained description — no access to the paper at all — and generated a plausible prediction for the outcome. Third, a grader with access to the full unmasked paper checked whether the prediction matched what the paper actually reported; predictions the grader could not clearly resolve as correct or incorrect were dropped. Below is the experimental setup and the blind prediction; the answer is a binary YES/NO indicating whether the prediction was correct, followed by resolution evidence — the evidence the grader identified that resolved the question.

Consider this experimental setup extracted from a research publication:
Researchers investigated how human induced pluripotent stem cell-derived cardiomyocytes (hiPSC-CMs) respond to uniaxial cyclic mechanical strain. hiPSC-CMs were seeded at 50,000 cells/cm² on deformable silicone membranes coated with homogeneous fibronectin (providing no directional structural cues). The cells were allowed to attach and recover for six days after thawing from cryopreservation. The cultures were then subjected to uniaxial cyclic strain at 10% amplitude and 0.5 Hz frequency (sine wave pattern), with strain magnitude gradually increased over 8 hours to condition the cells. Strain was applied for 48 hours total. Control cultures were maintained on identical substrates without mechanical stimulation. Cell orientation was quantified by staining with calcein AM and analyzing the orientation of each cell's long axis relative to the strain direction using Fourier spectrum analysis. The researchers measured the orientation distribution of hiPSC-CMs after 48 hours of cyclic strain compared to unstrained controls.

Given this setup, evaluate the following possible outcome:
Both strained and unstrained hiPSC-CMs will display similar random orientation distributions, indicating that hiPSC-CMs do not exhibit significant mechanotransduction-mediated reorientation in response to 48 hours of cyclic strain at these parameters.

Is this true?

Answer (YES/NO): YES